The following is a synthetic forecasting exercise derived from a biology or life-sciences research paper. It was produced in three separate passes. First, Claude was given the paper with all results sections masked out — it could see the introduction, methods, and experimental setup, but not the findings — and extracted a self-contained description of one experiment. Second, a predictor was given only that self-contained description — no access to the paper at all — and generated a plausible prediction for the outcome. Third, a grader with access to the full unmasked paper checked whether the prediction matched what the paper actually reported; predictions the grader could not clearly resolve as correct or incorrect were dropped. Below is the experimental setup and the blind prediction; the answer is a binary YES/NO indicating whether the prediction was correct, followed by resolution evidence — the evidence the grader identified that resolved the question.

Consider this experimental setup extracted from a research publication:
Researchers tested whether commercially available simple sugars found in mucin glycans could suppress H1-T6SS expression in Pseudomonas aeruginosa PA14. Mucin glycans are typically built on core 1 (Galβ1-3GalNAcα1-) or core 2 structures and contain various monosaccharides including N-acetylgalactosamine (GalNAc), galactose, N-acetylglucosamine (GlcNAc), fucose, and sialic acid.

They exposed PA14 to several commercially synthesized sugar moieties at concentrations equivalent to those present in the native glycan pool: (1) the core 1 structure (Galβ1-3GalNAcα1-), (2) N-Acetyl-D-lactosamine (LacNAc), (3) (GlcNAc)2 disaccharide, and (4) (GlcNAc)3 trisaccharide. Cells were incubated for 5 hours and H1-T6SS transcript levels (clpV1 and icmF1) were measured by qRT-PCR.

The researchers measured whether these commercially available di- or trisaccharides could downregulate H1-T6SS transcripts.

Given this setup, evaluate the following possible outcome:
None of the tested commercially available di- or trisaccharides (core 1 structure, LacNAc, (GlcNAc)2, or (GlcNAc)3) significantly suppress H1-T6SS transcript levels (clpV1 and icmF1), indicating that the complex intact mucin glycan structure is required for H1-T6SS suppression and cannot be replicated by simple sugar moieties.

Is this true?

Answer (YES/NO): YES